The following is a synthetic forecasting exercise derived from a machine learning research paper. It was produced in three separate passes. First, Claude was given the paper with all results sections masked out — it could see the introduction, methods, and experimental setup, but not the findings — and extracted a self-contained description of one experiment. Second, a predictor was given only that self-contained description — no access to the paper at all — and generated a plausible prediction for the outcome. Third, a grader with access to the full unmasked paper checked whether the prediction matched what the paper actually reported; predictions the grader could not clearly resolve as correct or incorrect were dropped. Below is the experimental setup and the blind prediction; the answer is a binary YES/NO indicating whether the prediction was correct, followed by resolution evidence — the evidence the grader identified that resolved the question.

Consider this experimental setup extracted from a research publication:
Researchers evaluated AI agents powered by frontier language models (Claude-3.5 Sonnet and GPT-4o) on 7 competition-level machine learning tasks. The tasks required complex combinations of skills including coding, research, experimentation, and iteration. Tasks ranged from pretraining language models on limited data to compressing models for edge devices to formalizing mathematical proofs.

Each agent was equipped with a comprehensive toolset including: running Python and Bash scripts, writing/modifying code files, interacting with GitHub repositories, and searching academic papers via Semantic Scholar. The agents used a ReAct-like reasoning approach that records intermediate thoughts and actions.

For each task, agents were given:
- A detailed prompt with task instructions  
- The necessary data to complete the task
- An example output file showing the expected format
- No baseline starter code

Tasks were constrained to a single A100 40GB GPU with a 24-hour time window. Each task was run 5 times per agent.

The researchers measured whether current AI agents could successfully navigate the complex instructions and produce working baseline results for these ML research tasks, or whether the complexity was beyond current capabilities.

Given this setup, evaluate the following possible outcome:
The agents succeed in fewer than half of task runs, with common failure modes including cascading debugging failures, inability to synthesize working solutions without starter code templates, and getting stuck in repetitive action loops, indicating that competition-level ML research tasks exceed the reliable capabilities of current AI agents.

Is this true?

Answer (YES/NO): NO